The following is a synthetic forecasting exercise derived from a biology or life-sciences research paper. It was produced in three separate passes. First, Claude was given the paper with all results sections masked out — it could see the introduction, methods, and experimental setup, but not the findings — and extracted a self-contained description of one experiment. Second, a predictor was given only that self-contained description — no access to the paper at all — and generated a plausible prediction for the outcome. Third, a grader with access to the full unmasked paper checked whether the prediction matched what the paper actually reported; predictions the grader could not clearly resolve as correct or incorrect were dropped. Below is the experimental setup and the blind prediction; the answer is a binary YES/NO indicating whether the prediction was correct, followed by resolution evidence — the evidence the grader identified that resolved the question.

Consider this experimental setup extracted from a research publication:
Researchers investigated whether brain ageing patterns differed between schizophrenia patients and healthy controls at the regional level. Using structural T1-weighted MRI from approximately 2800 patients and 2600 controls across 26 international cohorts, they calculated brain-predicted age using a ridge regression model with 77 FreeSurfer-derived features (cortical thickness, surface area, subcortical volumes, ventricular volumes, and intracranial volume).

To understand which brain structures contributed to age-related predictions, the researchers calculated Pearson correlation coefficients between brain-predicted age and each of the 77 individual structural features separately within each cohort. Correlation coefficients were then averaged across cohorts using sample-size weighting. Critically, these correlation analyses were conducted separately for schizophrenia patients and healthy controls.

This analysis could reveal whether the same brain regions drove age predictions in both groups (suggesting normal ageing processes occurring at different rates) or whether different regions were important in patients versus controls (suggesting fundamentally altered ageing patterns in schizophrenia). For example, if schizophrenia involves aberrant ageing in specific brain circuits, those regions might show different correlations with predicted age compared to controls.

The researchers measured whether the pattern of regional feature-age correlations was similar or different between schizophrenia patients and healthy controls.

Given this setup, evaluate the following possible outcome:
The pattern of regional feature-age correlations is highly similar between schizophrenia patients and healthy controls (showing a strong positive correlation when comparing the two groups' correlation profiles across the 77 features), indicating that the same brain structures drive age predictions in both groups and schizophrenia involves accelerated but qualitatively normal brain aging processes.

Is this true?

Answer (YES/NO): YES